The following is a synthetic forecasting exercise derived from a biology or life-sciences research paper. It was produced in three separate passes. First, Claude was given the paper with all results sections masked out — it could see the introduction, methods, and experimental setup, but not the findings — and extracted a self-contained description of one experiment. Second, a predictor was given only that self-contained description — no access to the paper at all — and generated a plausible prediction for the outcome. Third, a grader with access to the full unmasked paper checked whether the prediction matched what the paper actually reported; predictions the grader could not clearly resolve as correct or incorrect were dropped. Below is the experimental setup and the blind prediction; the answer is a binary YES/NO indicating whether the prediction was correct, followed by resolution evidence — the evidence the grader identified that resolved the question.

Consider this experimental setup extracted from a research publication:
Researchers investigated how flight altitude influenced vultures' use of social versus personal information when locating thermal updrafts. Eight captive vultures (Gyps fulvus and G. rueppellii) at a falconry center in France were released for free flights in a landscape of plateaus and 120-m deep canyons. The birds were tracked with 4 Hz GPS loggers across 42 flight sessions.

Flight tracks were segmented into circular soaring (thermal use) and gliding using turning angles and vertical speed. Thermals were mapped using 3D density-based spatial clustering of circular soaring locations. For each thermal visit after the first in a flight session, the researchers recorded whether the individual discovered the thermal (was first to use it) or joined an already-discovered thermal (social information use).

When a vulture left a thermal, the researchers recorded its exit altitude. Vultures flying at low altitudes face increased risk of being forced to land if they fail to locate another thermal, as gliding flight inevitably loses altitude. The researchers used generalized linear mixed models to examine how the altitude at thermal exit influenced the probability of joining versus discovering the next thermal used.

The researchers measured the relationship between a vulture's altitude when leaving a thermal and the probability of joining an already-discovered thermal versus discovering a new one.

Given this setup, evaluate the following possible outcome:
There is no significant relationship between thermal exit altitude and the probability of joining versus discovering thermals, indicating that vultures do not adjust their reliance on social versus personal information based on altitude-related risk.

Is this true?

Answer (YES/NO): NO